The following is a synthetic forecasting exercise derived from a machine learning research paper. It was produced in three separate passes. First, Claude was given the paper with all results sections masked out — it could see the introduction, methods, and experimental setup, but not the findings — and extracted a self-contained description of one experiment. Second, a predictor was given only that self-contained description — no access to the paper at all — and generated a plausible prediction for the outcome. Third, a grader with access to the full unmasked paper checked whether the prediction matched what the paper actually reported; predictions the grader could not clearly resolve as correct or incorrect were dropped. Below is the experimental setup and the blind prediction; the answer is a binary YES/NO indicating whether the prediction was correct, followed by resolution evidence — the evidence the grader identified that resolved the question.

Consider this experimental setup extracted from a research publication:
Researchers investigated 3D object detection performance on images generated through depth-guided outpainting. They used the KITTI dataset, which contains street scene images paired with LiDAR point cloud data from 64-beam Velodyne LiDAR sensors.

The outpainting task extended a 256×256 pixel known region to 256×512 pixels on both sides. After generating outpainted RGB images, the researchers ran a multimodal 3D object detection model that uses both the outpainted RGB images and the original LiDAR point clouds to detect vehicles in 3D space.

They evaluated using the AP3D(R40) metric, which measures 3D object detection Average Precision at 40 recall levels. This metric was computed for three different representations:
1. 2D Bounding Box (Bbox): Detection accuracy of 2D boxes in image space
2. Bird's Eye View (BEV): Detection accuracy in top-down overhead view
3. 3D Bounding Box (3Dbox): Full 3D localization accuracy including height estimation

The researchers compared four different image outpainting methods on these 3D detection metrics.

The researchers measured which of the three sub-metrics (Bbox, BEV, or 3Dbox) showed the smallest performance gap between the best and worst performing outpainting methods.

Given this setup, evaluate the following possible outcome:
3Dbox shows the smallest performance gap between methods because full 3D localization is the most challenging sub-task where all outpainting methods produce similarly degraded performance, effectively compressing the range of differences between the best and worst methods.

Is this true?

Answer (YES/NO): YES